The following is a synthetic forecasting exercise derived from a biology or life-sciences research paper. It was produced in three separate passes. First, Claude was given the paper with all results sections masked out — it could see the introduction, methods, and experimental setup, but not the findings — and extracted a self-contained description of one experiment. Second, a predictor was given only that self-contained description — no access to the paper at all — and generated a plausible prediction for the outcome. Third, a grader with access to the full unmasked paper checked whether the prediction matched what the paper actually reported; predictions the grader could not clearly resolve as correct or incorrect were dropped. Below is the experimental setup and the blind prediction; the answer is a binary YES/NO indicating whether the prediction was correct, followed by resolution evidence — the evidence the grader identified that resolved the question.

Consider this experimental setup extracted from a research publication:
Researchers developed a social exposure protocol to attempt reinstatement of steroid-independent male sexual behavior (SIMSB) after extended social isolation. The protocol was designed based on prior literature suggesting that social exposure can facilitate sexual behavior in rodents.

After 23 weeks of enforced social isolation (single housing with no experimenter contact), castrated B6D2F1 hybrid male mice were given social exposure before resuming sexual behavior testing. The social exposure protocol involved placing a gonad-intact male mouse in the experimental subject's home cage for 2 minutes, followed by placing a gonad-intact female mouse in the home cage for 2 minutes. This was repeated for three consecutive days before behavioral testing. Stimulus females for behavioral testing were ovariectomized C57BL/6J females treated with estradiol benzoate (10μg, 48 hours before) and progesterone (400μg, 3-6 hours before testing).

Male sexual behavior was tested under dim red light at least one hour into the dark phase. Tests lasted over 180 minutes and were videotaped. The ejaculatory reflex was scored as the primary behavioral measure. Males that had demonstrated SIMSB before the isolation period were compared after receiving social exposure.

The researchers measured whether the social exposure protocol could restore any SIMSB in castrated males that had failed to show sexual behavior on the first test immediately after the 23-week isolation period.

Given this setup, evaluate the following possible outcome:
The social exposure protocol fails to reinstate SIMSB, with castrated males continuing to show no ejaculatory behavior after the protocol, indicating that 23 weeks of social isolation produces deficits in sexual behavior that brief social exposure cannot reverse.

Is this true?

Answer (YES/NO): NO